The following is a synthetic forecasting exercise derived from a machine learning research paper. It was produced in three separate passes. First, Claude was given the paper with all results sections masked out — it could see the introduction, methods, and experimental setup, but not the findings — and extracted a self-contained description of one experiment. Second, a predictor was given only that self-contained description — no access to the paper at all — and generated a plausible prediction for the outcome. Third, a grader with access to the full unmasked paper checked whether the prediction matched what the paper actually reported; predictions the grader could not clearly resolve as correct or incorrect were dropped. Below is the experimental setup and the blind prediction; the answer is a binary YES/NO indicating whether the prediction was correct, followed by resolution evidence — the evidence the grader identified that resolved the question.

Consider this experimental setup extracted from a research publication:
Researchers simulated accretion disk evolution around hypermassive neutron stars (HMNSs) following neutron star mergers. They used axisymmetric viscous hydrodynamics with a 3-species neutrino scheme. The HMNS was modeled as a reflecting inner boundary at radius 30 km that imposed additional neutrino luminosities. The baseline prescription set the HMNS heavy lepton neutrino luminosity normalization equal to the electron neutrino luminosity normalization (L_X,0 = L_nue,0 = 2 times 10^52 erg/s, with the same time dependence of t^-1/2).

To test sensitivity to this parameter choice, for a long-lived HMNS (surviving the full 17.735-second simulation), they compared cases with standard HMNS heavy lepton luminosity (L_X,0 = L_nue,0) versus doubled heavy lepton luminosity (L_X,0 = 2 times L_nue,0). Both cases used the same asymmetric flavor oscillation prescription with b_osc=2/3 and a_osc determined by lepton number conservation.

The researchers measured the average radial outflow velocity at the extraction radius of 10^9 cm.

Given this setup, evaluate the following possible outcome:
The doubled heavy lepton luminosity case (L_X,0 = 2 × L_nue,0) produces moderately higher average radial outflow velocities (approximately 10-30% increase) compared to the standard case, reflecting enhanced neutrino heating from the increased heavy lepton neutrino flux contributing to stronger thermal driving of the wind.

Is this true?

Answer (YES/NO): NO